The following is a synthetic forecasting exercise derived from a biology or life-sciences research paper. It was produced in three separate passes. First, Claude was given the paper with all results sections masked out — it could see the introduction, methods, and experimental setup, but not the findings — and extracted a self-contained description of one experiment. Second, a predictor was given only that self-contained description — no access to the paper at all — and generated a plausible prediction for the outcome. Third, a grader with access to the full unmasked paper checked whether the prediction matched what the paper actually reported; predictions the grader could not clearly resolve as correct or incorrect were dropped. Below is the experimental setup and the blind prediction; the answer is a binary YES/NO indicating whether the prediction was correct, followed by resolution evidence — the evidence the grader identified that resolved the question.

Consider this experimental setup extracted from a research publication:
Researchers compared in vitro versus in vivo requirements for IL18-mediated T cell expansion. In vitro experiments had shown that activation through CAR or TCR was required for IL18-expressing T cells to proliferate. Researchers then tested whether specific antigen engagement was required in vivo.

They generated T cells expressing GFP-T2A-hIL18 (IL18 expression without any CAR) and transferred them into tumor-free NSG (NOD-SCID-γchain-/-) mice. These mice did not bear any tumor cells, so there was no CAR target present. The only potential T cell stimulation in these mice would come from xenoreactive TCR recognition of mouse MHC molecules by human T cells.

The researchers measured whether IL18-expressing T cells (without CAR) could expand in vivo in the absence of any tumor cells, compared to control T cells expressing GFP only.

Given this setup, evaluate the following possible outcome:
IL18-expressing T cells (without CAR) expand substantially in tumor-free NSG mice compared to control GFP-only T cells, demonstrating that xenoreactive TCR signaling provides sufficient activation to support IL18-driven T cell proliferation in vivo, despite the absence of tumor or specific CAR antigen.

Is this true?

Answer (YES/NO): YES